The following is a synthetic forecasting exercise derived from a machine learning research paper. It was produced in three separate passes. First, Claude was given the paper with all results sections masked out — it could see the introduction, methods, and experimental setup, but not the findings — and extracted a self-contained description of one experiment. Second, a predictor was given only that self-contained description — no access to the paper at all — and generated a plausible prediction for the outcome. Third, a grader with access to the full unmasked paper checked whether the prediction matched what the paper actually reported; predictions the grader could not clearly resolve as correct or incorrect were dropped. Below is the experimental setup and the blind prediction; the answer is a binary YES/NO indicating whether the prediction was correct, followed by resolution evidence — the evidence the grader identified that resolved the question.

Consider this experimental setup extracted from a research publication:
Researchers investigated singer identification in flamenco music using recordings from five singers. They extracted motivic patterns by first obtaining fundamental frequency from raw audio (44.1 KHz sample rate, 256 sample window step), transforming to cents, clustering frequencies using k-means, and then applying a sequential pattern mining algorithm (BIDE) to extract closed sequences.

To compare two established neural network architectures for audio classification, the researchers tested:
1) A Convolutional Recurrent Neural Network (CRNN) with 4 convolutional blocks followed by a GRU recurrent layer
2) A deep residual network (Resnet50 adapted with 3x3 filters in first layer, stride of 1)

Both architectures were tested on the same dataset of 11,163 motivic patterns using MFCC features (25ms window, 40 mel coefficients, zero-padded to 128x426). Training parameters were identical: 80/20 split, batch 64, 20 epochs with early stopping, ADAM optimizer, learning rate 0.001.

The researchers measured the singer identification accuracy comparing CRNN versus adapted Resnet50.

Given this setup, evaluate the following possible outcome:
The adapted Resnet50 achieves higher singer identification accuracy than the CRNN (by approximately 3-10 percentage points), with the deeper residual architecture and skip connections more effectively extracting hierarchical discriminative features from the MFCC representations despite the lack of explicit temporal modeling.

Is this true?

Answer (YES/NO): NO